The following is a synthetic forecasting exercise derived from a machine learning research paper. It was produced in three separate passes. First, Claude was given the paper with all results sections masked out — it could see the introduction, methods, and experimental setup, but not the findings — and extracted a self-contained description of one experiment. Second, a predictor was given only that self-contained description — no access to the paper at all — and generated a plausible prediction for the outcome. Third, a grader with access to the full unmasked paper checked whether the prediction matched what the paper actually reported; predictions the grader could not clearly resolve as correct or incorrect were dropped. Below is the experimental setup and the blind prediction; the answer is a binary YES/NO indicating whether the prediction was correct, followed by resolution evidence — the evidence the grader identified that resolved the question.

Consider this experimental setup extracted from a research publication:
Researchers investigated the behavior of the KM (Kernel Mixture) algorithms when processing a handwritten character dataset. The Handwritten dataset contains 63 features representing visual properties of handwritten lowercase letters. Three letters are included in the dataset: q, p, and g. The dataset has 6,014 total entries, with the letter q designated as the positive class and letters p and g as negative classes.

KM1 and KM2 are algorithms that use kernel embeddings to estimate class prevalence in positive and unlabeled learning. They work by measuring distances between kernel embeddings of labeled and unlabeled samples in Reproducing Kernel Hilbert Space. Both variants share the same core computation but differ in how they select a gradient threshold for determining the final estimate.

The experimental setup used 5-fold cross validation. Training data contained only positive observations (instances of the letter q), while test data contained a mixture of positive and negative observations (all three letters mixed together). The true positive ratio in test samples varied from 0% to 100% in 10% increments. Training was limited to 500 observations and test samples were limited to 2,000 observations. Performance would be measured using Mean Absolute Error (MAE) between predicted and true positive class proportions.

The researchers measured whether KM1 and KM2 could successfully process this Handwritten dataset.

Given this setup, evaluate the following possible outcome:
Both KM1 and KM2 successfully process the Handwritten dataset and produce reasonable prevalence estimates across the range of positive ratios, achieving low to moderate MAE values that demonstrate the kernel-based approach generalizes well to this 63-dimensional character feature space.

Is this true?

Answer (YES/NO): NO